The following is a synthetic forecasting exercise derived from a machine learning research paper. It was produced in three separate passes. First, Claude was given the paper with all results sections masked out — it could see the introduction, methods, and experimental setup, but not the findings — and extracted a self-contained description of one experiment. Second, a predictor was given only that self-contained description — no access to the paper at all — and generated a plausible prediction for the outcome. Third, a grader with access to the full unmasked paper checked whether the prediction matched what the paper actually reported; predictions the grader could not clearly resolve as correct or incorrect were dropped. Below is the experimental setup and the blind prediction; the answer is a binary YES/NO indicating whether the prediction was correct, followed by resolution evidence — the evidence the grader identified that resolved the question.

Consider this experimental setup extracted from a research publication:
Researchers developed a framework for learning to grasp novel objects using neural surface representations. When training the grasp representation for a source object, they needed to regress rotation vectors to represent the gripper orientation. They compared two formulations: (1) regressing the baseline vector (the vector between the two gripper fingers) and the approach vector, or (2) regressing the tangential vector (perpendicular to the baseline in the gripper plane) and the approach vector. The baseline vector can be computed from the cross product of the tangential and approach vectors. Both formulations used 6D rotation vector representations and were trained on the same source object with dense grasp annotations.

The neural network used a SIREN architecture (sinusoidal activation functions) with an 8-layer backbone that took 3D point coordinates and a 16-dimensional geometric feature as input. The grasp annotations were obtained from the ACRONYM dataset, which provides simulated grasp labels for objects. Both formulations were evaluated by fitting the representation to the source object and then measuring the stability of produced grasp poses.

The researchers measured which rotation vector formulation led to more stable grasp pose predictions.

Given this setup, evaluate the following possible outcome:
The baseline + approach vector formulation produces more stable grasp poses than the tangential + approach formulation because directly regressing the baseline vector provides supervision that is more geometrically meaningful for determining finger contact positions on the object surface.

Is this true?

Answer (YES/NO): NO